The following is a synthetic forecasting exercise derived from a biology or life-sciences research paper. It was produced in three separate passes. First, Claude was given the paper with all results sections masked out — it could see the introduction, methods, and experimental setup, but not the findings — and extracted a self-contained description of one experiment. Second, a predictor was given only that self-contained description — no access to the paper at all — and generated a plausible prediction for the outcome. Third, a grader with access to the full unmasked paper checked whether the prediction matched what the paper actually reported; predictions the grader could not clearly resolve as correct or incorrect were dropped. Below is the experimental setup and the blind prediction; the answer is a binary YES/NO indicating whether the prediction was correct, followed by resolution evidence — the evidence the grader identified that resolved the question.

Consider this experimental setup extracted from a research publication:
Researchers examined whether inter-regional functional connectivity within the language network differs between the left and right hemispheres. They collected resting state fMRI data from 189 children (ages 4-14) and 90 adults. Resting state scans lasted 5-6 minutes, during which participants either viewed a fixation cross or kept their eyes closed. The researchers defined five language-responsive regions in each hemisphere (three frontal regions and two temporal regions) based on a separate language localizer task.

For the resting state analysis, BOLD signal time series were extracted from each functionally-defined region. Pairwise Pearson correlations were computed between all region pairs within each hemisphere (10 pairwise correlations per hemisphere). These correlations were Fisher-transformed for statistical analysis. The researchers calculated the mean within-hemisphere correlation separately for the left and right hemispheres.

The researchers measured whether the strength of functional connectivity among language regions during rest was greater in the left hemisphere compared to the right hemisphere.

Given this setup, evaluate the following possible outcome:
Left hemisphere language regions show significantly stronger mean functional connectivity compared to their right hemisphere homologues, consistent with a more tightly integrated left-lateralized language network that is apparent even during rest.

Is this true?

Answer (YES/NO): YES